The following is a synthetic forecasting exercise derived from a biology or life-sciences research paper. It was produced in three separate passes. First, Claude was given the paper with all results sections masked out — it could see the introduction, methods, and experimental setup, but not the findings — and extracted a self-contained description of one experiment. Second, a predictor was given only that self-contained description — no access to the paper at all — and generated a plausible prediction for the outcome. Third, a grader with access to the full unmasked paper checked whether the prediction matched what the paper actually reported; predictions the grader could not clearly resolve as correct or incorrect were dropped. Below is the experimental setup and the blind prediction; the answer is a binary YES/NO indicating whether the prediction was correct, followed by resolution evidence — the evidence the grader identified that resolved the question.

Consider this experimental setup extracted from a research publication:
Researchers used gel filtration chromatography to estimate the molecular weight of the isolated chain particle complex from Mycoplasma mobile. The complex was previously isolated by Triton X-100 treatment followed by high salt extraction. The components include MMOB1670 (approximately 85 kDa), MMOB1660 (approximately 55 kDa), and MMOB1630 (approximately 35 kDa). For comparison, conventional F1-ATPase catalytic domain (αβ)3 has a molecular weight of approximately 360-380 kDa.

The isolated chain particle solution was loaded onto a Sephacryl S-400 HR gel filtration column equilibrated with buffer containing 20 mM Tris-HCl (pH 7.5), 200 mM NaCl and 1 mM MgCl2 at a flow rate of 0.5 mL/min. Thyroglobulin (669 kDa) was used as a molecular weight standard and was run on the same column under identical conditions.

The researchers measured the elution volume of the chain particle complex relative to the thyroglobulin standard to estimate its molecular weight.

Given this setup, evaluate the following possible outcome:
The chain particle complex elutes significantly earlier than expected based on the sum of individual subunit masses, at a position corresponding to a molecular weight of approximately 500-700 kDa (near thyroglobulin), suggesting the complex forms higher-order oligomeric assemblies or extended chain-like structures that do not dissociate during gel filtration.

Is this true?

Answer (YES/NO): NO